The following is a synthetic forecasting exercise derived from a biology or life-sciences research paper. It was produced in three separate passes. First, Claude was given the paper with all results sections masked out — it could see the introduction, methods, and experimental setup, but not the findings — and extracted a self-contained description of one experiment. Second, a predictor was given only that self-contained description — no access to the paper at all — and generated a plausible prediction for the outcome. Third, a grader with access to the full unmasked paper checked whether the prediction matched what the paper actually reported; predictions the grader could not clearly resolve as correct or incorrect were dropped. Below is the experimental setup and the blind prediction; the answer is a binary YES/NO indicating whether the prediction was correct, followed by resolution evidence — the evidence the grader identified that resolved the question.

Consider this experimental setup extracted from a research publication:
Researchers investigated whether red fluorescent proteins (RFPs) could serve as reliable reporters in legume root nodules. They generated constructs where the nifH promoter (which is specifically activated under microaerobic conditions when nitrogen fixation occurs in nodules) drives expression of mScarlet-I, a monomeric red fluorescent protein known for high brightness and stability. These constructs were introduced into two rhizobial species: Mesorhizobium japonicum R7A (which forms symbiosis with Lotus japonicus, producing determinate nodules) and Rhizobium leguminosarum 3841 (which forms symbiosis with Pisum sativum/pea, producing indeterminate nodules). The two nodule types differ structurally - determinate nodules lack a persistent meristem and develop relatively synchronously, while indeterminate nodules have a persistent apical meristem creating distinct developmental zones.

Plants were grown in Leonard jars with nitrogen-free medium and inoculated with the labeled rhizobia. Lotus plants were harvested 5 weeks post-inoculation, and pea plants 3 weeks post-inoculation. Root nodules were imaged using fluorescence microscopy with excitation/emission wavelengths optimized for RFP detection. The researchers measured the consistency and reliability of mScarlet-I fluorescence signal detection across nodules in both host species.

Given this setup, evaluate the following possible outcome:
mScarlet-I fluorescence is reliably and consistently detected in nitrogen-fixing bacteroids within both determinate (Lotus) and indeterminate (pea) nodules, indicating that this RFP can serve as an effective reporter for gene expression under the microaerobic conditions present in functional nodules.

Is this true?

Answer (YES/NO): NO